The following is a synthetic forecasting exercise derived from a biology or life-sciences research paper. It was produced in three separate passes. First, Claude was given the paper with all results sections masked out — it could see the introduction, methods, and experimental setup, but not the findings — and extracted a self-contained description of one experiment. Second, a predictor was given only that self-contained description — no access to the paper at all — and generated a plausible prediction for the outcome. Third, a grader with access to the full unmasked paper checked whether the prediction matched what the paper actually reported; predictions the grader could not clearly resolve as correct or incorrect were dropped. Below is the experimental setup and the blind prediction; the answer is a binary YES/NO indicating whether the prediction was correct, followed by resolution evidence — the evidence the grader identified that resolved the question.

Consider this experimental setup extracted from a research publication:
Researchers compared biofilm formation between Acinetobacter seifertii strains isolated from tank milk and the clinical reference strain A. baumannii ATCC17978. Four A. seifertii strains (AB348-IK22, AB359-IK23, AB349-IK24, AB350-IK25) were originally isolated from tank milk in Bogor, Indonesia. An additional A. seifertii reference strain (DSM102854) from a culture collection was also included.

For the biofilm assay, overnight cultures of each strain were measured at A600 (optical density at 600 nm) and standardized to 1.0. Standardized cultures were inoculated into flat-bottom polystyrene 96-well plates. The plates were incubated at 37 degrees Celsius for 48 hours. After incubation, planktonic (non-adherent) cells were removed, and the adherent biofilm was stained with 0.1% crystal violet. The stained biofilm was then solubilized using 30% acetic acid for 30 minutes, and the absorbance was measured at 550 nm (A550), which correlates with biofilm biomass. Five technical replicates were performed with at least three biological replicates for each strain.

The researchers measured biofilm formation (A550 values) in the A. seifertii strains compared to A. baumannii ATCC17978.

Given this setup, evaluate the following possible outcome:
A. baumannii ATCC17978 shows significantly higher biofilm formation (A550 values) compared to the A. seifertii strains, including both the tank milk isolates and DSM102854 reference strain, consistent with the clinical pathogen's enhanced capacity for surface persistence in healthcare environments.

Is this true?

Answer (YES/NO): NO